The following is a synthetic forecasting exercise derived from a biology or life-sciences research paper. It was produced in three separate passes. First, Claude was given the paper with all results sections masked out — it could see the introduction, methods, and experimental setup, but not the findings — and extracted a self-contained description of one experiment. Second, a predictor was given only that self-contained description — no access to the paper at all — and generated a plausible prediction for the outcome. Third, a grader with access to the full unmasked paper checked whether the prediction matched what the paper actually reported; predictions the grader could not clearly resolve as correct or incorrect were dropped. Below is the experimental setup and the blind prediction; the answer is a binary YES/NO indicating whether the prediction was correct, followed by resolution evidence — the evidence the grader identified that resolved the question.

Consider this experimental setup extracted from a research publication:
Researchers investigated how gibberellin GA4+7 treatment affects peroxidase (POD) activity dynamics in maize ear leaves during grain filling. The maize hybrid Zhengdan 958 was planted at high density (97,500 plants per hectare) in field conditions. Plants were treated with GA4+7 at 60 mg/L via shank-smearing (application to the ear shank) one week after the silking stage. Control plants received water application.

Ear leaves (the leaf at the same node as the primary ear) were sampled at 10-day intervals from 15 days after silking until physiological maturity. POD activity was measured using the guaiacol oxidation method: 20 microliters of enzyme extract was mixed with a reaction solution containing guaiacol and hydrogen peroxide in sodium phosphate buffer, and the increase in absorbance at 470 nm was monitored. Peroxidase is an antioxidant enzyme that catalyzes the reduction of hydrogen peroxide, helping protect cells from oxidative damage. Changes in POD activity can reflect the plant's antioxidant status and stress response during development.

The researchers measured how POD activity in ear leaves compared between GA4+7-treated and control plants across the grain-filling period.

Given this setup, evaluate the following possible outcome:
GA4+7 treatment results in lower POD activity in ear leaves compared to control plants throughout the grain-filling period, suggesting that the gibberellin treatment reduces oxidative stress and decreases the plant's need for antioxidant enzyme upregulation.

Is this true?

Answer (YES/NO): NO